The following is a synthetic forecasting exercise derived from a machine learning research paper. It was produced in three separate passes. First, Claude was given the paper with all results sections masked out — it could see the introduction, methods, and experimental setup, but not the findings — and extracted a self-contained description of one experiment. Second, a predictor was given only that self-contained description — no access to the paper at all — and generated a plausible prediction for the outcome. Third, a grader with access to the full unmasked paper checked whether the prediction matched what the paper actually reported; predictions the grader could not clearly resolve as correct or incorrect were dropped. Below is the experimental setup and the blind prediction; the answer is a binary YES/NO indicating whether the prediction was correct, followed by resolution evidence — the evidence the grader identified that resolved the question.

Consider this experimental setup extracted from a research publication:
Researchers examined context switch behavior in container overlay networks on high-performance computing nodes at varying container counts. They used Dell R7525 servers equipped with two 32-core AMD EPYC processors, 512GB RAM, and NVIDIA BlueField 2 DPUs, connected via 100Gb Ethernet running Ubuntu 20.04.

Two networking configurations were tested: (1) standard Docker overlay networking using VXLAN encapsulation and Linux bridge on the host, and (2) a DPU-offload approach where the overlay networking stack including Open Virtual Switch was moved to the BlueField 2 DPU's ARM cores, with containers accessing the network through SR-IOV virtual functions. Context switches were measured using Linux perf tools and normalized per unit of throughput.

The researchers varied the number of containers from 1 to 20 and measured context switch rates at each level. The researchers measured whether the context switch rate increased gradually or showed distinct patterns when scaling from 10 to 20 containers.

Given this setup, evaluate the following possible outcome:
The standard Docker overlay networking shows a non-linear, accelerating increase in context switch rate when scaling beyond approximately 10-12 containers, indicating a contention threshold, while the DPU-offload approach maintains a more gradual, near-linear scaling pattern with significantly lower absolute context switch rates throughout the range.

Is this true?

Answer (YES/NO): NO